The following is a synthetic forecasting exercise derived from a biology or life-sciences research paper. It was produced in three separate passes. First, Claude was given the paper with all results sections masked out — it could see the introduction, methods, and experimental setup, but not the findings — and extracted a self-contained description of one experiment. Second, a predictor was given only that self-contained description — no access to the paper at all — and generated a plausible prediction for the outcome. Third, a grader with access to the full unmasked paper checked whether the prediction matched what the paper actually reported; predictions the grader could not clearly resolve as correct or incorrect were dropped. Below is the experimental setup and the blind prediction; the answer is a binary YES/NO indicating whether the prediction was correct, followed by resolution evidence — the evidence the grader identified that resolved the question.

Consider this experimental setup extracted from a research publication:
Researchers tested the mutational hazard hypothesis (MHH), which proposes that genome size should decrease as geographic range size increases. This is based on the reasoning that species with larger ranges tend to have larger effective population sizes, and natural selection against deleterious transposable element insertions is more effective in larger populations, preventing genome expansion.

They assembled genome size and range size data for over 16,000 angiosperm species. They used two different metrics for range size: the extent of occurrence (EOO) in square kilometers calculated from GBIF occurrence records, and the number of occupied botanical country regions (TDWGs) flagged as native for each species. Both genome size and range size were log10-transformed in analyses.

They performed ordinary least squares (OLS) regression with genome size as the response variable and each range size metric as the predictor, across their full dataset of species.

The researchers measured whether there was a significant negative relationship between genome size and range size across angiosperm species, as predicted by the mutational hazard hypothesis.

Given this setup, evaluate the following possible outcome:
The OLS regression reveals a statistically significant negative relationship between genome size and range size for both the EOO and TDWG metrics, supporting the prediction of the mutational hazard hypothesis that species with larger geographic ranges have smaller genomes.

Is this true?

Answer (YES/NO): NO